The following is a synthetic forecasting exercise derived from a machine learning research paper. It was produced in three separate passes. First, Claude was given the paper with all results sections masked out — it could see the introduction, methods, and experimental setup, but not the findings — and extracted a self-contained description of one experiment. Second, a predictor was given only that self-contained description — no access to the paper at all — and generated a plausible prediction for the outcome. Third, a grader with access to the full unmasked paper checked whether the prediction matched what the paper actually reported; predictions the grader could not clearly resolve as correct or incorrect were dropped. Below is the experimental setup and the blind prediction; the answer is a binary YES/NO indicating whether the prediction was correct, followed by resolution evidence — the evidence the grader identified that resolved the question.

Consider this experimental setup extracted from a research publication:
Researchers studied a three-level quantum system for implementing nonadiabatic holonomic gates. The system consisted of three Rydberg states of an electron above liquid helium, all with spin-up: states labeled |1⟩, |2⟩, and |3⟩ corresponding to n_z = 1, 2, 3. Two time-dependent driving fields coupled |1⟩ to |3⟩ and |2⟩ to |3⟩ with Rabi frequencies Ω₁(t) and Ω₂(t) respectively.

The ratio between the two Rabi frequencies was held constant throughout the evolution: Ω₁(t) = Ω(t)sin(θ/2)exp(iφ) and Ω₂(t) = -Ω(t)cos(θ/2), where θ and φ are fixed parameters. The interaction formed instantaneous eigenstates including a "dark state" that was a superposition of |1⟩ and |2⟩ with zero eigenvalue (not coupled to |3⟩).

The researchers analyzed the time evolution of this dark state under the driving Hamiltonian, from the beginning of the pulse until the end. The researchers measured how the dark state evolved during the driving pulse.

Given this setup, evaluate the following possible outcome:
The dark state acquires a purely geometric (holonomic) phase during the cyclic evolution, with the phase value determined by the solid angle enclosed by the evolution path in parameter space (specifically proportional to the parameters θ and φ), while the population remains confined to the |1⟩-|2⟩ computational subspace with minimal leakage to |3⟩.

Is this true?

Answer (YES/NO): NO